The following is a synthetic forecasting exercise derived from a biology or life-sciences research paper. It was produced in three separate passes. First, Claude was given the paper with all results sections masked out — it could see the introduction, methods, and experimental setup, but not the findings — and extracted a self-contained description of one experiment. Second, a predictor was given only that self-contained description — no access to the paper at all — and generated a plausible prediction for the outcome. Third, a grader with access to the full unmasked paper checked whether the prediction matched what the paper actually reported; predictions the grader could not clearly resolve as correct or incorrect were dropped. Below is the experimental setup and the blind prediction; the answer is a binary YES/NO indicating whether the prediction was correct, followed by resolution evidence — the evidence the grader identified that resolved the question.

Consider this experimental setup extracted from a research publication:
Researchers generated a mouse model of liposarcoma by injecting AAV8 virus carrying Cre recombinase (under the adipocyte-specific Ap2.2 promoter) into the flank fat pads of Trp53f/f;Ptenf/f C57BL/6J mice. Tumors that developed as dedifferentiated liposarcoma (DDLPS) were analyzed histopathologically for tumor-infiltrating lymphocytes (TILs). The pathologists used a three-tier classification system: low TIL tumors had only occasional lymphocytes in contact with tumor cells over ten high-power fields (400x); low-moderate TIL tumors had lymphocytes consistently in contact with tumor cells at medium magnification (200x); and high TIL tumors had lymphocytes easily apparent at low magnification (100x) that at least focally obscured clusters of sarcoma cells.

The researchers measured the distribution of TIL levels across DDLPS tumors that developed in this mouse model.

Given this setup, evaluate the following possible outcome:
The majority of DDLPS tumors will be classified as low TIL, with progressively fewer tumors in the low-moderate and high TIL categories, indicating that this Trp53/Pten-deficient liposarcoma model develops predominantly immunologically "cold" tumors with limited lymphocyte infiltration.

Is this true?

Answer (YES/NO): YES